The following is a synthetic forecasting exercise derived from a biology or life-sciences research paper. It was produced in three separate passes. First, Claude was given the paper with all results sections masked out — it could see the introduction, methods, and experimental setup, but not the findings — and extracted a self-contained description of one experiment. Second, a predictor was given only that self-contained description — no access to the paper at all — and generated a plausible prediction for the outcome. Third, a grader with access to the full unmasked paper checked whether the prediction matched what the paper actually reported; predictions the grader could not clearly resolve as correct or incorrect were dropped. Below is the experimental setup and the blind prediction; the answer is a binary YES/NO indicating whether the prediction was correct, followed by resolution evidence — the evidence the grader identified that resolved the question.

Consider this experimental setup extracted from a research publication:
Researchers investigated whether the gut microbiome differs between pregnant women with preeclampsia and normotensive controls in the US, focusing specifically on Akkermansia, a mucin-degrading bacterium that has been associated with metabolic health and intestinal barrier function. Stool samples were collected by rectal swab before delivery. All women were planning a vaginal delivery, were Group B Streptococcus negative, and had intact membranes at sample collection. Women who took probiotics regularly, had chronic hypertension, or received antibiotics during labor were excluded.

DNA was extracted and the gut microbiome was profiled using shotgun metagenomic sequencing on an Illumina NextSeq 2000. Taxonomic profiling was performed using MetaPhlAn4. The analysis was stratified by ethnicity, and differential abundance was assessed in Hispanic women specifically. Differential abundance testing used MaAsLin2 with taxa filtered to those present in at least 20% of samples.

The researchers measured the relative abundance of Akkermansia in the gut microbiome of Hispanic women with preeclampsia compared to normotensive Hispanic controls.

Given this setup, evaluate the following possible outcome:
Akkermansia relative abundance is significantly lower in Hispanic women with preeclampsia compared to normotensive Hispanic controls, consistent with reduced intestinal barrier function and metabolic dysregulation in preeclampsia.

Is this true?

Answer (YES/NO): NO